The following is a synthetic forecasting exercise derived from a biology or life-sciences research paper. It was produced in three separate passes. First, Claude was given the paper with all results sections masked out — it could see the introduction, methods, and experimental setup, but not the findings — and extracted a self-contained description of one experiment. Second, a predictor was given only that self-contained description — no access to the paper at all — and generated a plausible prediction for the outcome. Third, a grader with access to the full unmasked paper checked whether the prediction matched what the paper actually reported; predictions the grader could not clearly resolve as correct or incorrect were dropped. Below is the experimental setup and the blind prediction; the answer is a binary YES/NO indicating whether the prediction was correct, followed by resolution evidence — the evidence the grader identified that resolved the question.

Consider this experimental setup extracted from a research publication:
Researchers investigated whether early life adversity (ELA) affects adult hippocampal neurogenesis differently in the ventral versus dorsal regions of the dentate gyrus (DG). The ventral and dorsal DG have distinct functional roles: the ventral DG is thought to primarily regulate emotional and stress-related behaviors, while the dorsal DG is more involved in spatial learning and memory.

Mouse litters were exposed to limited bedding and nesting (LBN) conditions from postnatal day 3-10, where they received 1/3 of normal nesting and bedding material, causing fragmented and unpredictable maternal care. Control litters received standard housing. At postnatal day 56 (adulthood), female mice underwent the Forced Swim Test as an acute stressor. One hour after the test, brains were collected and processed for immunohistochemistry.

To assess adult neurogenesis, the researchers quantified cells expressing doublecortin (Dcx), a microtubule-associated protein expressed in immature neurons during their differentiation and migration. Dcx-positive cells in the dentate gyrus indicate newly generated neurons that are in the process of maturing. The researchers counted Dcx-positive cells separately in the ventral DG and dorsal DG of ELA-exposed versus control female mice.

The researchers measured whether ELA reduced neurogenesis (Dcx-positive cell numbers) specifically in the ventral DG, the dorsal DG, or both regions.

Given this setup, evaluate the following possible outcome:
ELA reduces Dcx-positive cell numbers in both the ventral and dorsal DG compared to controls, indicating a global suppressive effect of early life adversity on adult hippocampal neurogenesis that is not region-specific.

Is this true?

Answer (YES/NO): NO